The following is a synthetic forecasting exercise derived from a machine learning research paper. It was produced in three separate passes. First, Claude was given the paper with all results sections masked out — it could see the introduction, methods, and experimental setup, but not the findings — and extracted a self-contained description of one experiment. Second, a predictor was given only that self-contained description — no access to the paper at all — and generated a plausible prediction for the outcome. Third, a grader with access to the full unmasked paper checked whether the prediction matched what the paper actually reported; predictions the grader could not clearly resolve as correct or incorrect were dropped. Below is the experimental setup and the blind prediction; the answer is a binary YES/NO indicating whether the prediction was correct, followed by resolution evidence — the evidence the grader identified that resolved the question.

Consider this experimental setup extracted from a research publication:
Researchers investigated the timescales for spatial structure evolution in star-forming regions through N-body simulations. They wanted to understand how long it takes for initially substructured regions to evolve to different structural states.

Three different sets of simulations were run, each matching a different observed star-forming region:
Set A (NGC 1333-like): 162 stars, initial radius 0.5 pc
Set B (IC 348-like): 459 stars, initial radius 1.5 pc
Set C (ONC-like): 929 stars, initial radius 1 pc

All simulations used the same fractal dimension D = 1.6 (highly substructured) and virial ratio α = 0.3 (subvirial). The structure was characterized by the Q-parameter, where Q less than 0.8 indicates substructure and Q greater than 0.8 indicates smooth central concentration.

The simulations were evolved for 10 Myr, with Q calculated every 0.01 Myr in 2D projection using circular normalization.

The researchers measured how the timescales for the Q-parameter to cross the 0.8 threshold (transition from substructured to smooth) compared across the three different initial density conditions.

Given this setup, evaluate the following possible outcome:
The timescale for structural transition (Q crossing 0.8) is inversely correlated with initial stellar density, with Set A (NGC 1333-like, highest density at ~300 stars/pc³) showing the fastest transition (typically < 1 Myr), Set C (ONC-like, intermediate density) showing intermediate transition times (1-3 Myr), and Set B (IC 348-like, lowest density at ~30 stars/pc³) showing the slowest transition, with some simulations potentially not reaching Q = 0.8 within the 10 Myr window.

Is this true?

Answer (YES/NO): NO